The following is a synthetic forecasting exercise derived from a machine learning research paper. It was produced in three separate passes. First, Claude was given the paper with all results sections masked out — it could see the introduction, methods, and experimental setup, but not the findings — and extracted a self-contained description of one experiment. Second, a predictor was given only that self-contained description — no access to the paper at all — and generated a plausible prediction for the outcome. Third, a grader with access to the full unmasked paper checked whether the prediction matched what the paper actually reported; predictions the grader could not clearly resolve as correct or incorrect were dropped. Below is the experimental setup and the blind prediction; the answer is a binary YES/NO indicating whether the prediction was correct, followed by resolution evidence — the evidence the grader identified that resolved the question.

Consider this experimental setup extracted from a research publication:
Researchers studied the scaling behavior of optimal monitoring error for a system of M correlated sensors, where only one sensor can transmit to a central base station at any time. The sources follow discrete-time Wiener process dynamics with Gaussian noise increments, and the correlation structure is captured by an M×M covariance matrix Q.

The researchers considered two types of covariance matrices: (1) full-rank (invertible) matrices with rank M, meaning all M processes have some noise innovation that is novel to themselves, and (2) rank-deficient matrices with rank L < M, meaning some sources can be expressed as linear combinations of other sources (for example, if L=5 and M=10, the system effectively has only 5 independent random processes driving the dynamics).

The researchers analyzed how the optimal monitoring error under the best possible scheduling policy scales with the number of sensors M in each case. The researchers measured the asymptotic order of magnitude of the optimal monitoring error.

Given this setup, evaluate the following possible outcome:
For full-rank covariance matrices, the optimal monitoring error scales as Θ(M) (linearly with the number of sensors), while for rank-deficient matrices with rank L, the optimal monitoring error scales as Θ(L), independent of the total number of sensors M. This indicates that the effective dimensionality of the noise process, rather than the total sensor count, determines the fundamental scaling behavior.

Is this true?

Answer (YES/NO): NO